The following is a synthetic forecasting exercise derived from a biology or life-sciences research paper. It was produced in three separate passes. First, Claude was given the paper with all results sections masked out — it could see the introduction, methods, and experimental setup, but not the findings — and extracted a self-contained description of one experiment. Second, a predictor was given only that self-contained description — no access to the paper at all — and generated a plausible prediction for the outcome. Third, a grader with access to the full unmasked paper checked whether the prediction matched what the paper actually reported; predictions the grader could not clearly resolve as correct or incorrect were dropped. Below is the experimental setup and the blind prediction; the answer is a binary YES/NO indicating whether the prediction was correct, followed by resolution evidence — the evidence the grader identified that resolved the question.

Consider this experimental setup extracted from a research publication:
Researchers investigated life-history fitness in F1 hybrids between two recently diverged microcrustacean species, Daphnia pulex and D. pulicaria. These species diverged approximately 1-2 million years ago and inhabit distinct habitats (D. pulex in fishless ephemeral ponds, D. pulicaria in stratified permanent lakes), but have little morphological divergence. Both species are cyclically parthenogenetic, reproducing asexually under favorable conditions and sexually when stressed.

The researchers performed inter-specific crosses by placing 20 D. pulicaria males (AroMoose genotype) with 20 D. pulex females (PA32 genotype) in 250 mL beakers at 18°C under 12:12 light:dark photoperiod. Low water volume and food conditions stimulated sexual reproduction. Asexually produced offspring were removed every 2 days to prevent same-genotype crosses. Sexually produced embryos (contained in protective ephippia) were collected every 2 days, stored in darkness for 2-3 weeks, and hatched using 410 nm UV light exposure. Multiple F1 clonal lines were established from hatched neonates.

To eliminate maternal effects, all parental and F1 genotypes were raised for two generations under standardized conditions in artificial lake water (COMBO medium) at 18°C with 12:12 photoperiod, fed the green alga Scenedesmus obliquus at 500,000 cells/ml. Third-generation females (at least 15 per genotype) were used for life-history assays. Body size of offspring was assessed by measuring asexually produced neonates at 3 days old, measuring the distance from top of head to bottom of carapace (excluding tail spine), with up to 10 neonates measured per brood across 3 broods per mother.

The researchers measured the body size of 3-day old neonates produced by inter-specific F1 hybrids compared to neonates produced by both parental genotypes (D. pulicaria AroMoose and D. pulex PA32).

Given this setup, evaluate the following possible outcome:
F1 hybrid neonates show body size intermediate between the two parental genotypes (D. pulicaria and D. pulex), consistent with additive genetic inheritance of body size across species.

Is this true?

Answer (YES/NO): NO